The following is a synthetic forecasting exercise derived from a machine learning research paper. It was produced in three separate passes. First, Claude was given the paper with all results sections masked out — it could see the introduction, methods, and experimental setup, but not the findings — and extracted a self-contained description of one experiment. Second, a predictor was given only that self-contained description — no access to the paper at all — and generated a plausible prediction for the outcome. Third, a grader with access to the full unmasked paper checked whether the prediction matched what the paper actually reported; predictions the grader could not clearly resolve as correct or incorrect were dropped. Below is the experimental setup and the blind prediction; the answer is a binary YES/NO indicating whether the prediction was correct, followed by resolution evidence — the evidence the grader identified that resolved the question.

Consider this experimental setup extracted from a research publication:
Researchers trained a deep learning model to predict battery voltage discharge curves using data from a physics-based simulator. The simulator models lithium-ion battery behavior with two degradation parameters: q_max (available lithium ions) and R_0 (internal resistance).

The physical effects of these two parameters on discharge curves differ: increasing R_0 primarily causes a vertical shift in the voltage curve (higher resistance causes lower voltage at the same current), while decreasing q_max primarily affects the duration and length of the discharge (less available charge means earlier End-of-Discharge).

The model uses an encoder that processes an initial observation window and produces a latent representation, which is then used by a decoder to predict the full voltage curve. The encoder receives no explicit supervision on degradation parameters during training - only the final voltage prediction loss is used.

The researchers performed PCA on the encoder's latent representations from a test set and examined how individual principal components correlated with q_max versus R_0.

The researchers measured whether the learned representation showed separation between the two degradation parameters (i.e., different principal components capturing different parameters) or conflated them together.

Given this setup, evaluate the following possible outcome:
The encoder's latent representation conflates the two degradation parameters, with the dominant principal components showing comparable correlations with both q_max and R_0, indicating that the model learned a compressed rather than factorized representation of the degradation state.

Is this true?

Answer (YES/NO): NO